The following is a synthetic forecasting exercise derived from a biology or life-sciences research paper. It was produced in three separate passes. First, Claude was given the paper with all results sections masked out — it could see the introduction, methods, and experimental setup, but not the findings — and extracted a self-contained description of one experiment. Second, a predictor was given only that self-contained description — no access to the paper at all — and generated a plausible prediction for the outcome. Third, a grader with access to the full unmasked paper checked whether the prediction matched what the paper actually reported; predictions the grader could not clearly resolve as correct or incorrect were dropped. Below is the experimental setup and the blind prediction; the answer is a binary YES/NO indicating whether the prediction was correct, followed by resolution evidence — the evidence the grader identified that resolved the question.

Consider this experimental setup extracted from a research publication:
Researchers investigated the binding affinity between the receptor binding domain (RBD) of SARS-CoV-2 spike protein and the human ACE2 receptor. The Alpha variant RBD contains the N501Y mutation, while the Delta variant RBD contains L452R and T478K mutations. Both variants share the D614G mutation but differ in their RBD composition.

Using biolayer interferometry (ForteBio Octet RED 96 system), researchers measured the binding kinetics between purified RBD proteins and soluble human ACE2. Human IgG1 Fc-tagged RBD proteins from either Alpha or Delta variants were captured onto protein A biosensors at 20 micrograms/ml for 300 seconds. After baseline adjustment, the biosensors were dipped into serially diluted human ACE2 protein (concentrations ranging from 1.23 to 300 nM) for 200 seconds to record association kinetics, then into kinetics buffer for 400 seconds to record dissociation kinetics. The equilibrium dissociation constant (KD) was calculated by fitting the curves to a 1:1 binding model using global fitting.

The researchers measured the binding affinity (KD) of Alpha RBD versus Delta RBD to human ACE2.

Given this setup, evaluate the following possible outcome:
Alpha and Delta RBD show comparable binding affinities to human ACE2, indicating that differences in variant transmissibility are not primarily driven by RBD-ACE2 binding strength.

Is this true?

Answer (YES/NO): NO